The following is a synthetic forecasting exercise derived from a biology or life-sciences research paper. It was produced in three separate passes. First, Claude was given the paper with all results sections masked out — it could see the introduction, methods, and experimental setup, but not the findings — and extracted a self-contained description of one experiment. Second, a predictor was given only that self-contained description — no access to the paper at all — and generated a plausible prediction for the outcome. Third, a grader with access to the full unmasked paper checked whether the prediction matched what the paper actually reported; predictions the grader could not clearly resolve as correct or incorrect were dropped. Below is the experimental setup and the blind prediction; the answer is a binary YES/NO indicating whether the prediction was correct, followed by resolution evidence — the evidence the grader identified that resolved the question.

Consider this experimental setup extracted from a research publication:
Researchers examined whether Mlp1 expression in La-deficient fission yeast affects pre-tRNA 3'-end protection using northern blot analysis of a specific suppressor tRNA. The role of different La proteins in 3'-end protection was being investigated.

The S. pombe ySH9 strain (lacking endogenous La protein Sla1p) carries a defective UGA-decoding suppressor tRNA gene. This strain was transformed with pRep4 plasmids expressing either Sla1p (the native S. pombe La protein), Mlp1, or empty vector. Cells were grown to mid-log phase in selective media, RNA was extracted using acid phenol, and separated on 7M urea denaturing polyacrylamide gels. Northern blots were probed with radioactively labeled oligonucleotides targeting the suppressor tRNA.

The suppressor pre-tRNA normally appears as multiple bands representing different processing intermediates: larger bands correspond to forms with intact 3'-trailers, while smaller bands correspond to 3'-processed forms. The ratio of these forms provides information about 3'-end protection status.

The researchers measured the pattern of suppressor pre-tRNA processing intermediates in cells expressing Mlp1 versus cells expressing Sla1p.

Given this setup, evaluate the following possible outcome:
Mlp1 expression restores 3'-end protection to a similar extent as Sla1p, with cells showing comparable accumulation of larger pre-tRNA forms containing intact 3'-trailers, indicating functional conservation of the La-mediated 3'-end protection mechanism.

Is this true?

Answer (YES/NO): NO